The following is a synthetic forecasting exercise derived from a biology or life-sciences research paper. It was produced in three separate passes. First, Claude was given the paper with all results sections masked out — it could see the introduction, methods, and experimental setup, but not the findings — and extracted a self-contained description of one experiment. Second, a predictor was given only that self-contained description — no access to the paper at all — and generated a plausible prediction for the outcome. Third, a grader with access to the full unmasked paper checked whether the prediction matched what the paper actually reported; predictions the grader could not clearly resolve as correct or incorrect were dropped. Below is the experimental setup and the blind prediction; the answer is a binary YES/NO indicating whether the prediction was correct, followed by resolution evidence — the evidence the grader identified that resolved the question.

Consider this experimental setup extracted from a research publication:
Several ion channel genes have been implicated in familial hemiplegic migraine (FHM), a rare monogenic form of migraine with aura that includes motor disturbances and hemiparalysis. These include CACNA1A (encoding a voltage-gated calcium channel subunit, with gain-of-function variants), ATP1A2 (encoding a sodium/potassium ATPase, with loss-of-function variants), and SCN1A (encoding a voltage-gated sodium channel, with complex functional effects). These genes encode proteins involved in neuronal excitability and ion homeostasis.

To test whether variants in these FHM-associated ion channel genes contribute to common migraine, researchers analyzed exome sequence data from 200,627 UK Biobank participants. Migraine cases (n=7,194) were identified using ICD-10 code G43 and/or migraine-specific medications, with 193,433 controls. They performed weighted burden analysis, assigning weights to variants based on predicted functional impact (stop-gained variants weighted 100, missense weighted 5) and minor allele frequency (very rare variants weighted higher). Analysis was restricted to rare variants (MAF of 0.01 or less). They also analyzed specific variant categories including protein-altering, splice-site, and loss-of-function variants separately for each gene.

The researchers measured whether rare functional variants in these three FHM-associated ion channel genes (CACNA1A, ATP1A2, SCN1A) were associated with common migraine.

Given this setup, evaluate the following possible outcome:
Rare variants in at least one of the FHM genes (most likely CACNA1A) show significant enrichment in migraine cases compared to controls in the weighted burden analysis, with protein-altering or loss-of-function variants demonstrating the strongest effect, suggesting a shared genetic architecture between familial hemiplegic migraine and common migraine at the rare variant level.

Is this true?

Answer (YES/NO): NO